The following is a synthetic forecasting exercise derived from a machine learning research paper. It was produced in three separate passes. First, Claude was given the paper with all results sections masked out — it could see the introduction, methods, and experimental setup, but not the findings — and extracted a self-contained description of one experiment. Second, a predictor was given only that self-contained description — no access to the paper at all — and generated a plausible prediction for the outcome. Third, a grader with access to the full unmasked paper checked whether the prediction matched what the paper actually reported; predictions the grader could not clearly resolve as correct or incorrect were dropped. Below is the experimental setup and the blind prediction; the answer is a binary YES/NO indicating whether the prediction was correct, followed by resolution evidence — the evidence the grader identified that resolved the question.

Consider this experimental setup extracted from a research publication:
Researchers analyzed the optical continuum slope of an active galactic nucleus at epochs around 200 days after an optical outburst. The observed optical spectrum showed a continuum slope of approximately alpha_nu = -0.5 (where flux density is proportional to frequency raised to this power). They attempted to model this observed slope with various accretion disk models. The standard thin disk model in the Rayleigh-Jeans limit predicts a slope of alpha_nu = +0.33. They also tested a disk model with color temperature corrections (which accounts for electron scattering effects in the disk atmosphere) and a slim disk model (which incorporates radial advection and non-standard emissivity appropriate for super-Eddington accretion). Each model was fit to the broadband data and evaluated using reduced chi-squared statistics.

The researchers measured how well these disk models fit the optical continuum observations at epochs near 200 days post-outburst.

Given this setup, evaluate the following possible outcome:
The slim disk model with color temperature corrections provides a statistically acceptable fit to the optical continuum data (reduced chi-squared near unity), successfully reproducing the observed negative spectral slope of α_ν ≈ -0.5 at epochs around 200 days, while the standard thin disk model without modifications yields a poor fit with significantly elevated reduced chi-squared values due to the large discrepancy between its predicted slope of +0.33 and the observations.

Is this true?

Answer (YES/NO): NO